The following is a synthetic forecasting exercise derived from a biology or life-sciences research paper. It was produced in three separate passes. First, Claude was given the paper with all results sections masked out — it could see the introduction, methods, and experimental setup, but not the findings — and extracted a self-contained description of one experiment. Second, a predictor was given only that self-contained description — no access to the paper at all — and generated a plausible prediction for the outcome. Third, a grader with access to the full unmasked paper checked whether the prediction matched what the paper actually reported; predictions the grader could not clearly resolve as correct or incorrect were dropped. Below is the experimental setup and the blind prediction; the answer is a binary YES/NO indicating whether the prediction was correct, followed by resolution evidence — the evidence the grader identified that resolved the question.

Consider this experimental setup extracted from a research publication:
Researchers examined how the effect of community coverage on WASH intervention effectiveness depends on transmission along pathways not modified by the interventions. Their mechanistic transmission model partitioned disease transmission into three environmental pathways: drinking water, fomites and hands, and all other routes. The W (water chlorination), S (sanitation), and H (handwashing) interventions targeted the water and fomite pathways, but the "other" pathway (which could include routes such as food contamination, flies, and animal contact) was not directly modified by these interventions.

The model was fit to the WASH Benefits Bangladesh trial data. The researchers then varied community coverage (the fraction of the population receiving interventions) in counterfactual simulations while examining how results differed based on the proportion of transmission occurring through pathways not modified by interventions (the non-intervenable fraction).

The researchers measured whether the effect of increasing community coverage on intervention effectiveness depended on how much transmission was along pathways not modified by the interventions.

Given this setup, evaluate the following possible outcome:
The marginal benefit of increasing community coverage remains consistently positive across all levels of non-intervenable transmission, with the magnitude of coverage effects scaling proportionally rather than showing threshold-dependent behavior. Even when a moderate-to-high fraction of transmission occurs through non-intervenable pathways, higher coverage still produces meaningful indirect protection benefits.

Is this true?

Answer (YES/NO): NO